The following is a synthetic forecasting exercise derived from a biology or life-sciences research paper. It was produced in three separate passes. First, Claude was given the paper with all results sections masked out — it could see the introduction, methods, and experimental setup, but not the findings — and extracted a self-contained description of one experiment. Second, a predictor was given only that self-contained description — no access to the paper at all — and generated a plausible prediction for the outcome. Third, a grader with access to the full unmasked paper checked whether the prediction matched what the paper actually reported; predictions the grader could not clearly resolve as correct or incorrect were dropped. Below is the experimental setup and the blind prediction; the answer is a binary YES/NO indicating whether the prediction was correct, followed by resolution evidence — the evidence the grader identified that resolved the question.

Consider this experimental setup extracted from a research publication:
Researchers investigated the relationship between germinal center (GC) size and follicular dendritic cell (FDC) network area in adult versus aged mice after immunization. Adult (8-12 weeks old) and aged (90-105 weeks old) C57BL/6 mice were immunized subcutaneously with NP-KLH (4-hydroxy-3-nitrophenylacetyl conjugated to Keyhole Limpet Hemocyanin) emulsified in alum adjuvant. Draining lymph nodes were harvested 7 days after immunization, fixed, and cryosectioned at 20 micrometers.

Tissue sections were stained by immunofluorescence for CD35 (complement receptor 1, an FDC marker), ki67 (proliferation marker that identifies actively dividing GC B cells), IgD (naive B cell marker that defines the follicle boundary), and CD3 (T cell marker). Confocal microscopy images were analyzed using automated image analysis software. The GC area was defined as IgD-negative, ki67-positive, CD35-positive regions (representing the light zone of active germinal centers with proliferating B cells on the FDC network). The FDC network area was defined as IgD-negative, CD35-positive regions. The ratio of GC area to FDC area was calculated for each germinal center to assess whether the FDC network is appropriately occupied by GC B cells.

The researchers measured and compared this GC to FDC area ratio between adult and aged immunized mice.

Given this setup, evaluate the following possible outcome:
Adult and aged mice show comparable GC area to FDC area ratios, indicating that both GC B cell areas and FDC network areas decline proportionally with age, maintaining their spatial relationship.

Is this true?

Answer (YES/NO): NO